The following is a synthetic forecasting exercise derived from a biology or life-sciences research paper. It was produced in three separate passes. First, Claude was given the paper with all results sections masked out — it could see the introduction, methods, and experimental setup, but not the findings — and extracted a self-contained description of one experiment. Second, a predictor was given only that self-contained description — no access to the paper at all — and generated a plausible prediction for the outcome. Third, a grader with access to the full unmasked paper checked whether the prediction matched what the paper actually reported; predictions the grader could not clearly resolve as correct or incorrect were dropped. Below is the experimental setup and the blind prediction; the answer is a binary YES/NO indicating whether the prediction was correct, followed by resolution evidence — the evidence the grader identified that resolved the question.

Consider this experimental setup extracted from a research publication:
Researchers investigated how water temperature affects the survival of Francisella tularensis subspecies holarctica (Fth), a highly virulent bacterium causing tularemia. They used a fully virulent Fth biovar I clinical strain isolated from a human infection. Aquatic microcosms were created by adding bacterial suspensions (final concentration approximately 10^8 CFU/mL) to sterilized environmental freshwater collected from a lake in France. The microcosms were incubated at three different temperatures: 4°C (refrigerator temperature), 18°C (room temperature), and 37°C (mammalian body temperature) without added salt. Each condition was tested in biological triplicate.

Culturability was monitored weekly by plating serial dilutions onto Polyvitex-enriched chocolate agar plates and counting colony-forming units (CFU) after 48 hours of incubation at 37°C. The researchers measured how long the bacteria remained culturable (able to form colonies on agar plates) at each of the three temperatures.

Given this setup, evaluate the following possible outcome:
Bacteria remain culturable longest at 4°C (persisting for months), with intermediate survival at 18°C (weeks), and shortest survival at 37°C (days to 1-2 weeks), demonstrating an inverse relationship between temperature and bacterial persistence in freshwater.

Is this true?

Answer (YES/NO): YES